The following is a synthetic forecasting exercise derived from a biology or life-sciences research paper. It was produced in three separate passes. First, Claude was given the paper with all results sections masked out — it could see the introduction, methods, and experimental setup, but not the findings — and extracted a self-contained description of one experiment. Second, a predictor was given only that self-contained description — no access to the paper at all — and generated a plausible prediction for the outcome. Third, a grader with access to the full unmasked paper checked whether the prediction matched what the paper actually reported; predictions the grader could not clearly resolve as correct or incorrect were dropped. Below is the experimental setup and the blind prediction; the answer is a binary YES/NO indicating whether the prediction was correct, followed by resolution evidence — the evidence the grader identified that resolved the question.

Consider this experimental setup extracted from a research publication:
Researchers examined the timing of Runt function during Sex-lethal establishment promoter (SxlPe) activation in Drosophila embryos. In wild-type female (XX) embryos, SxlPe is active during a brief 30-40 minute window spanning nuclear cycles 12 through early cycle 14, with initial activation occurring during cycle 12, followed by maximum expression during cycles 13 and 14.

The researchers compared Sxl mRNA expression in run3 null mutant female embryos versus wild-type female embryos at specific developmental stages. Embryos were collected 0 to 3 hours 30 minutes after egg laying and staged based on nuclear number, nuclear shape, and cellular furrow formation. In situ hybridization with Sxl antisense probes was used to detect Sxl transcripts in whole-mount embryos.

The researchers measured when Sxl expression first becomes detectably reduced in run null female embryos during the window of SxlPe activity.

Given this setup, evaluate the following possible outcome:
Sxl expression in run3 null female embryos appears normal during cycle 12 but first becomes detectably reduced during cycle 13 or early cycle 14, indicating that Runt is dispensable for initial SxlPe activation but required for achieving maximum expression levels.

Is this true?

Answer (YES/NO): YES